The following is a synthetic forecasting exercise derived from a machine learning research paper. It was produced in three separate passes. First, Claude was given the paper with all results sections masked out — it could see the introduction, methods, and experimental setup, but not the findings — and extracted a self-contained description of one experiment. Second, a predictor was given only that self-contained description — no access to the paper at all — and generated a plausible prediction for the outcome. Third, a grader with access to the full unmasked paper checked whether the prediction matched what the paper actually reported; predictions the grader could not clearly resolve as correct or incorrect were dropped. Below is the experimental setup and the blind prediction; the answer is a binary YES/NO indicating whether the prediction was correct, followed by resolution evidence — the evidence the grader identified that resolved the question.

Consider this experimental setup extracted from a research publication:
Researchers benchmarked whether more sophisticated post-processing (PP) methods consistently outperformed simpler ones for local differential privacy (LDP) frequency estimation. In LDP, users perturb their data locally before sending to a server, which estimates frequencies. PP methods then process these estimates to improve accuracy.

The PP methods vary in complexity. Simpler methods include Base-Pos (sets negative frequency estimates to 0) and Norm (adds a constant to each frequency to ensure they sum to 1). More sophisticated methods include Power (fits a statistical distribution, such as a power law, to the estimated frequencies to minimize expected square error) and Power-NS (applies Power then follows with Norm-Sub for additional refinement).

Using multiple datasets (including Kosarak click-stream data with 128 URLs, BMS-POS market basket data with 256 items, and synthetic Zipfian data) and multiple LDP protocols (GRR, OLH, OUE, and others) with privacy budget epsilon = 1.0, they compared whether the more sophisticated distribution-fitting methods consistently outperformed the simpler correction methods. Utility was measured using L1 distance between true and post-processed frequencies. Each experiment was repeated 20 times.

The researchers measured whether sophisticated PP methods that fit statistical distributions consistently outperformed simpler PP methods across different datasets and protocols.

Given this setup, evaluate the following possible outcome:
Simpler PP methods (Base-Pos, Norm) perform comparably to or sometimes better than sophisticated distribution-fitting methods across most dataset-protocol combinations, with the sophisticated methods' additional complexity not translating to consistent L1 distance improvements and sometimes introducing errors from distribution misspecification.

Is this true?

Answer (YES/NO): YES